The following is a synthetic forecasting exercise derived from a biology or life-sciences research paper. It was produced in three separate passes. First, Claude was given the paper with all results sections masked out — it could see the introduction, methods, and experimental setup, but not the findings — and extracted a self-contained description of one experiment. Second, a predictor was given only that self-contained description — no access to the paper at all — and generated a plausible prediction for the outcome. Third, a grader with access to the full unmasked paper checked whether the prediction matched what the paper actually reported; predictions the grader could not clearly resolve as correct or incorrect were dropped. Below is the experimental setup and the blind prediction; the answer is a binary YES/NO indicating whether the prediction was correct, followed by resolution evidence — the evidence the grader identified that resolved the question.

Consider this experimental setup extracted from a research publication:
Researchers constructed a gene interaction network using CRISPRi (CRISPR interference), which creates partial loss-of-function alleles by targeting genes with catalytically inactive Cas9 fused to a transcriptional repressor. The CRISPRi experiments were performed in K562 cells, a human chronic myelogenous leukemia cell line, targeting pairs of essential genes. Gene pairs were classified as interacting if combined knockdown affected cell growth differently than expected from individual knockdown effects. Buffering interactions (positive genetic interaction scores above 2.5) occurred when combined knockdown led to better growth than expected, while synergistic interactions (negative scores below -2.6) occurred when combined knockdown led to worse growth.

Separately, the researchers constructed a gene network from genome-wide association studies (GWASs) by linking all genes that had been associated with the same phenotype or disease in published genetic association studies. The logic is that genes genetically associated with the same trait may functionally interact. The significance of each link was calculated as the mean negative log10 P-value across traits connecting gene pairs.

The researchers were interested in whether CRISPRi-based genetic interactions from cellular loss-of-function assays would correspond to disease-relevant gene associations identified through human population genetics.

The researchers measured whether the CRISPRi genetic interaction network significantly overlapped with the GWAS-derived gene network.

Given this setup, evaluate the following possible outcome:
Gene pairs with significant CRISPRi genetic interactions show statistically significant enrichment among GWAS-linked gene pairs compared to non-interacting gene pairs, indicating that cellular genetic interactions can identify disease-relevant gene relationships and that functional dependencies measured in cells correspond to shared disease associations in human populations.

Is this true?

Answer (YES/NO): NO